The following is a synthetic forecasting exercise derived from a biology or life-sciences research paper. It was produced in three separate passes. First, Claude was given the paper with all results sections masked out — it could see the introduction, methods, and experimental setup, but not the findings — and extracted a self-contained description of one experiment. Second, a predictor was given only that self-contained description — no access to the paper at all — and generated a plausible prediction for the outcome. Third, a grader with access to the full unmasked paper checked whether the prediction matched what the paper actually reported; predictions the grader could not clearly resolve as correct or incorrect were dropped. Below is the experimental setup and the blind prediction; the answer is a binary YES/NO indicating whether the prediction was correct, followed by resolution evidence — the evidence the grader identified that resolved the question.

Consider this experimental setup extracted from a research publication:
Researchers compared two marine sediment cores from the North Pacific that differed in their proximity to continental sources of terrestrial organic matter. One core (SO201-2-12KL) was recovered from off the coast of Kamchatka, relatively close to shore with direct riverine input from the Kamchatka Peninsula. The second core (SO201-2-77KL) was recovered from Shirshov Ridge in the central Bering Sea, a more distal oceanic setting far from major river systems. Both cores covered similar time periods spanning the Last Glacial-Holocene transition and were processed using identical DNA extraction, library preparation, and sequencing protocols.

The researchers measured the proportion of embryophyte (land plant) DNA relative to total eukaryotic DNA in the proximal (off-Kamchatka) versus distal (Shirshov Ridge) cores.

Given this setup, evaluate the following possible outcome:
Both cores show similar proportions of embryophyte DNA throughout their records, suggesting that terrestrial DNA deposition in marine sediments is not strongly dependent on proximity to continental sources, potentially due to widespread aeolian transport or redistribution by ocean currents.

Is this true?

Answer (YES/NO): NO